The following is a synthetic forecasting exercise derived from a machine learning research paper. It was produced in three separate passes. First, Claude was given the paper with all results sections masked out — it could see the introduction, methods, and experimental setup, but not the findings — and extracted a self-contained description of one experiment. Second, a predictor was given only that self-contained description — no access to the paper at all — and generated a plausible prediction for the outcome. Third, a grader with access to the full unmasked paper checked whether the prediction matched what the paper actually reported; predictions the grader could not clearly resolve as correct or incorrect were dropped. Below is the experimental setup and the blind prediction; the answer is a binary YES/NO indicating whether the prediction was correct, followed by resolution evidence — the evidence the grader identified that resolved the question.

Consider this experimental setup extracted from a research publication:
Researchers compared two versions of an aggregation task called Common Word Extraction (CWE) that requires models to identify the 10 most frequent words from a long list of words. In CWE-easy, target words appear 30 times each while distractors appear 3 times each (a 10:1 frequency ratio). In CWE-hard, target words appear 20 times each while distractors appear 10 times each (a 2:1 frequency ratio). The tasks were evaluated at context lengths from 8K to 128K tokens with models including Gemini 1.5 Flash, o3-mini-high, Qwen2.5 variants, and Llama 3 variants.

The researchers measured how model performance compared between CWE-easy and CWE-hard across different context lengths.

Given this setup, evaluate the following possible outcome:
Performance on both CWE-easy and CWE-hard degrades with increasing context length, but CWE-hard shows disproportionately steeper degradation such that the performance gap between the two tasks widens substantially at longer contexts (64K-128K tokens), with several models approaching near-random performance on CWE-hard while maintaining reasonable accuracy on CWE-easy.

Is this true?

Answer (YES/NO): NO